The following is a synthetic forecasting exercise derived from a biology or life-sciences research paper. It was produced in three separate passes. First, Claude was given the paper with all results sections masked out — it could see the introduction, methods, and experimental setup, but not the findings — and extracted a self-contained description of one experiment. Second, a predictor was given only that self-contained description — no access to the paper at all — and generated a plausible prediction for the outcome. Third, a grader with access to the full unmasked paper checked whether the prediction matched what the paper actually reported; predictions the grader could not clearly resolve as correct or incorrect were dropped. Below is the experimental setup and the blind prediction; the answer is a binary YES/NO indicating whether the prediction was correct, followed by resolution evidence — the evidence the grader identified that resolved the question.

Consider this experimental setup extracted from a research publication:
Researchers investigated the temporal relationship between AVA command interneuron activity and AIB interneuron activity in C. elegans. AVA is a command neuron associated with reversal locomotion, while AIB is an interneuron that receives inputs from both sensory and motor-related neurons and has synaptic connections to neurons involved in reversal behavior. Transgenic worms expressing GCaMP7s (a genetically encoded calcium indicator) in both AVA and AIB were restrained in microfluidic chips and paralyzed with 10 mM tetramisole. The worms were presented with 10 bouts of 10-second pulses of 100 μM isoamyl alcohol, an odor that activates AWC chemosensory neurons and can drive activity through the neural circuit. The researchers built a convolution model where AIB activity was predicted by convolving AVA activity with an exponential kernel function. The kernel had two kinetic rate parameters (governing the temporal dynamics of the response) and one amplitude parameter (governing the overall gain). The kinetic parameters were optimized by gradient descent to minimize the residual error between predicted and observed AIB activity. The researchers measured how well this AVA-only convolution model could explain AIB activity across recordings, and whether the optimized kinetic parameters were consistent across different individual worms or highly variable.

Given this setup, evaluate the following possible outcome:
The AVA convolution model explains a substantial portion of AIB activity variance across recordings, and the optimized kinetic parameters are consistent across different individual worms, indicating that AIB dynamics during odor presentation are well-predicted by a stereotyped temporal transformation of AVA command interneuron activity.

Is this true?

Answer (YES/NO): YES